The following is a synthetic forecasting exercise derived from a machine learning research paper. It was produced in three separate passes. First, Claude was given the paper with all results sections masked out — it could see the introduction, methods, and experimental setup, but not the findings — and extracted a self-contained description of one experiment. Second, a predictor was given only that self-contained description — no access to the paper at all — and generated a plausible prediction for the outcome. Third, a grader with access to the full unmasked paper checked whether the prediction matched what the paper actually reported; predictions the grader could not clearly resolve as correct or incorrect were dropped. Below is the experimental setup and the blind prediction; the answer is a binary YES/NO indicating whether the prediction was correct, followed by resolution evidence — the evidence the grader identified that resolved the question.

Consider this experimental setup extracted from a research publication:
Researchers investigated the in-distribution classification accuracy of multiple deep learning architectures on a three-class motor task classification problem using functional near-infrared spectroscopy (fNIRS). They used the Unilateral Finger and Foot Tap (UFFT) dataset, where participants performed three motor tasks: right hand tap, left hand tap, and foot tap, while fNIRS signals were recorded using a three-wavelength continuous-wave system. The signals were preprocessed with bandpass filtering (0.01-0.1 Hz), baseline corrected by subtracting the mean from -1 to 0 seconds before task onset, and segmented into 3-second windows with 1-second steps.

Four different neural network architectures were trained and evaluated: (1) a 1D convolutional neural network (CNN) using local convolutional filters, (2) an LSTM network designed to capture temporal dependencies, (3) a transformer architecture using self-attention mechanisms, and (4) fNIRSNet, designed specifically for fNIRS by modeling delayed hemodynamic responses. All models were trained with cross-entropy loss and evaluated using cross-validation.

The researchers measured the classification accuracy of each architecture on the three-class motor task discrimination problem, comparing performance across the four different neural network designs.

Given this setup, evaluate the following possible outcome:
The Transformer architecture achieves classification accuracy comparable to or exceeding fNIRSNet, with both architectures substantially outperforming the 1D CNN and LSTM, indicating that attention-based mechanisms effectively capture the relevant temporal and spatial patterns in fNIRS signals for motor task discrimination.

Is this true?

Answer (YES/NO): NO